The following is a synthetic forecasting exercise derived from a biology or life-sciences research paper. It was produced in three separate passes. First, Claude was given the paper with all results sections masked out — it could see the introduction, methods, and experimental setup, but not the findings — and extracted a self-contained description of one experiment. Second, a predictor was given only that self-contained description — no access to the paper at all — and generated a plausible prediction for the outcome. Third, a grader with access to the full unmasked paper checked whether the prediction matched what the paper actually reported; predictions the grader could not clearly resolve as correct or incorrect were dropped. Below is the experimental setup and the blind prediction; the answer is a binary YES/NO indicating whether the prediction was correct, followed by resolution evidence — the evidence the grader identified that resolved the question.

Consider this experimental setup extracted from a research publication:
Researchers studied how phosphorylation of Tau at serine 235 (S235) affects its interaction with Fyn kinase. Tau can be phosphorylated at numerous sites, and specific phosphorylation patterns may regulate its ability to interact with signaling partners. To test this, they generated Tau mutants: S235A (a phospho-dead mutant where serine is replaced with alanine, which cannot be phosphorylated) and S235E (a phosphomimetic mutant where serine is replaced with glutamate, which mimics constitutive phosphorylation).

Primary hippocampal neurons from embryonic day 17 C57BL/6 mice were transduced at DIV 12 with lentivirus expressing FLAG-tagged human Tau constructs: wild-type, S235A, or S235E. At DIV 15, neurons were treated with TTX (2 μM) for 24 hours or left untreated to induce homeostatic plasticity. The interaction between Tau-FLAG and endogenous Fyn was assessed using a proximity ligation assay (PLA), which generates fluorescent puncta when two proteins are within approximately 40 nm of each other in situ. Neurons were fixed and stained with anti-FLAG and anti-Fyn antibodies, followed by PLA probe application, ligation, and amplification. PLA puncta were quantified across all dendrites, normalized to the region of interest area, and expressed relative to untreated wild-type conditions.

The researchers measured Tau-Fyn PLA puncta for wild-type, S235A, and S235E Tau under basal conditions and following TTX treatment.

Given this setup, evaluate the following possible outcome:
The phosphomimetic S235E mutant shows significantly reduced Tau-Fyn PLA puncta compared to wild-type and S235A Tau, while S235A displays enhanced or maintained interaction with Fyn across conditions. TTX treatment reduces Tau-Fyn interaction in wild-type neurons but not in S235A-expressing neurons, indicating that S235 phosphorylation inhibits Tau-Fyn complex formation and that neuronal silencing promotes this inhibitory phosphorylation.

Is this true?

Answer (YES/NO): NO